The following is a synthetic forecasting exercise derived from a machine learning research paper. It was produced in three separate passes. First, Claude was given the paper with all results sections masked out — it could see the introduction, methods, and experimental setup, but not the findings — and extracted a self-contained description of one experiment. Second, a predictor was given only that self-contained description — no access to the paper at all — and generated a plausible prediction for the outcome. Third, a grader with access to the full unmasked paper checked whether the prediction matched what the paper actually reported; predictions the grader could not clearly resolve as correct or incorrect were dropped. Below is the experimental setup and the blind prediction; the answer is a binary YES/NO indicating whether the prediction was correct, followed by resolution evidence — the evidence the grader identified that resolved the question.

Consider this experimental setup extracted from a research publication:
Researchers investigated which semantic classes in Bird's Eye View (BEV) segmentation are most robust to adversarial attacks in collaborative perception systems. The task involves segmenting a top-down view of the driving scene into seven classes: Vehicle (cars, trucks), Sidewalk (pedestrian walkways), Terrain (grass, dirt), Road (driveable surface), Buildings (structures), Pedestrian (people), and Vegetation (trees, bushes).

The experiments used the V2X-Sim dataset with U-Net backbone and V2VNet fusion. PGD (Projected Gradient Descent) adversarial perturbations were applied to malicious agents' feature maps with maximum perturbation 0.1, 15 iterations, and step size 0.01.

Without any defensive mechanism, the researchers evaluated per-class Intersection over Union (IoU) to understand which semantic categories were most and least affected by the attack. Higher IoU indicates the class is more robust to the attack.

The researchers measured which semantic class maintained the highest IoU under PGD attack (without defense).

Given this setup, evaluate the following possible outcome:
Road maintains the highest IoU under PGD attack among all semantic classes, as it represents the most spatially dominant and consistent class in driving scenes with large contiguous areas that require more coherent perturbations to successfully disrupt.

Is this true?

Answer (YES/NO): NO